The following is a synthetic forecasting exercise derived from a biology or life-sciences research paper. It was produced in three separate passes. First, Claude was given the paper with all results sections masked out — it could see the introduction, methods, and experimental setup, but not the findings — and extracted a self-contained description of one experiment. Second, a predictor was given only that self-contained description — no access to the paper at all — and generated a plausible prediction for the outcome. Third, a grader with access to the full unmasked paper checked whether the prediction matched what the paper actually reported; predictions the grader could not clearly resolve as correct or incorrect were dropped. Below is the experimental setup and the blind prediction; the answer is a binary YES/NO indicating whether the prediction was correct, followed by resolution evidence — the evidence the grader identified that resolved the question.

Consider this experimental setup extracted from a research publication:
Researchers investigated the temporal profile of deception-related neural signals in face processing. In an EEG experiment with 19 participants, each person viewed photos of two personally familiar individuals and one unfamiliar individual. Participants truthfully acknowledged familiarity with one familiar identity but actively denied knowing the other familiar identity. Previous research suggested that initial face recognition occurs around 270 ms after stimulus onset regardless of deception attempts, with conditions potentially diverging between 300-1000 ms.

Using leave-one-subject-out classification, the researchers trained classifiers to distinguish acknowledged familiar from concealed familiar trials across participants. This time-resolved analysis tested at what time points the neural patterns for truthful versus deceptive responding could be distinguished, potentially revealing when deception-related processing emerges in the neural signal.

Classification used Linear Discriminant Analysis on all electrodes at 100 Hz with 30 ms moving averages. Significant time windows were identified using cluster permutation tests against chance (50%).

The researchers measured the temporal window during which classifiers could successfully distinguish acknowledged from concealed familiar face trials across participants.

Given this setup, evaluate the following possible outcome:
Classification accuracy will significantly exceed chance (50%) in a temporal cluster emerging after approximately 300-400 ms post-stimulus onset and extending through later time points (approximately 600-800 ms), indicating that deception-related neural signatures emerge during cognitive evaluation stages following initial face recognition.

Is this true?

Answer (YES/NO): NO